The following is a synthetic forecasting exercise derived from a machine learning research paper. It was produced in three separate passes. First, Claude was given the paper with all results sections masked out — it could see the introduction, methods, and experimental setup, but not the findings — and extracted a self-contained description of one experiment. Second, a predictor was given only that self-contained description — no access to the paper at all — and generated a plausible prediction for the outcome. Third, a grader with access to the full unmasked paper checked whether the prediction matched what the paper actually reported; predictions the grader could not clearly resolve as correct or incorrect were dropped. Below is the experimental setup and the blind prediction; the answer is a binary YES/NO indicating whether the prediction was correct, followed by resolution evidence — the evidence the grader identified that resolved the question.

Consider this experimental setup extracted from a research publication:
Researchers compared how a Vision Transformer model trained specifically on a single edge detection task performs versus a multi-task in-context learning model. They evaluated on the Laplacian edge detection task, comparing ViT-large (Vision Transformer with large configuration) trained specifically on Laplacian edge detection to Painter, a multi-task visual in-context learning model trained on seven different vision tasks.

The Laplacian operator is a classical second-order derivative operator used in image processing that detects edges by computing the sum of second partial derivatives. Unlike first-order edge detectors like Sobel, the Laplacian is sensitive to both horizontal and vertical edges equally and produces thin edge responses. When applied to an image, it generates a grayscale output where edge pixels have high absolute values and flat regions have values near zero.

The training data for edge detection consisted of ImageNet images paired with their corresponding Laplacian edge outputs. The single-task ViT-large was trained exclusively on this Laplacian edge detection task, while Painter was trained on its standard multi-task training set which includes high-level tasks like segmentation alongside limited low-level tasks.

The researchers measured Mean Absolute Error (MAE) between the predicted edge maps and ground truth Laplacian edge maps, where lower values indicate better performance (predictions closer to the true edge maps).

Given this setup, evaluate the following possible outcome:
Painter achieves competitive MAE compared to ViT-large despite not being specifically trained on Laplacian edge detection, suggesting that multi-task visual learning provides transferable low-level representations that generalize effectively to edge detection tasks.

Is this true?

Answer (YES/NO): NO